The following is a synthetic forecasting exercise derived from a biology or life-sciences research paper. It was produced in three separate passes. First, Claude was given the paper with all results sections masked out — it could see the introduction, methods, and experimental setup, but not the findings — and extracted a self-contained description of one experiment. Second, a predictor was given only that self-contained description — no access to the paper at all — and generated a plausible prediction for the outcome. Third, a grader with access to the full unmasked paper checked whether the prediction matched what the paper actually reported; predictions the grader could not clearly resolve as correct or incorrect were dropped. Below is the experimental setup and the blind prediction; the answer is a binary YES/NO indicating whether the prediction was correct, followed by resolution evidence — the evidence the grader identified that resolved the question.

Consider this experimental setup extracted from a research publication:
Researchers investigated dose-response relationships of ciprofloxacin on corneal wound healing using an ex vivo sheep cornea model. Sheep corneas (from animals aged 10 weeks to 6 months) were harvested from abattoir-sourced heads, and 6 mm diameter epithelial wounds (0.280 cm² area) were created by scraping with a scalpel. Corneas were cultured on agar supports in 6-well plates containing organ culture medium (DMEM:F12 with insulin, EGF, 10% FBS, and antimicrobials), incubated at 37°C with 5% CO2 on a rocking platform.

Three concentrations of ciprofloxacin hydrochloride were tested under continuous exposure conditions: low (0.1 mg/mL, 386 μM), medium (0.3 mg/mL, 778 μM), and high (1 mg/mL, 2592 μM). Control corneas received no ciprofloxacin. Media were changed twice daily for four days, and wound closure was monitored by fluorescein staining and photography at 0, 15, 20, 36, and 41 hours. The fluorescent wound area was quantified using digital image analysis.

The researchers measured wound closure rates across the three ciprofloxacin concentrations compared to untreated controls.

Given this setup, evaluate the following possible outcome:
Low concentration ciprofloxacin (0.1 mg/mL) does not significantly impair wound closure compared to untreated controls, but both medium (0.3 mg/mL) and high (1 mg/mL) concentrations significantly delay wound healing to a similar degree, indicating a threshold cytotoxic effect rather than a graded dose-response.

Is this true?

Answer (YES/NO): NO